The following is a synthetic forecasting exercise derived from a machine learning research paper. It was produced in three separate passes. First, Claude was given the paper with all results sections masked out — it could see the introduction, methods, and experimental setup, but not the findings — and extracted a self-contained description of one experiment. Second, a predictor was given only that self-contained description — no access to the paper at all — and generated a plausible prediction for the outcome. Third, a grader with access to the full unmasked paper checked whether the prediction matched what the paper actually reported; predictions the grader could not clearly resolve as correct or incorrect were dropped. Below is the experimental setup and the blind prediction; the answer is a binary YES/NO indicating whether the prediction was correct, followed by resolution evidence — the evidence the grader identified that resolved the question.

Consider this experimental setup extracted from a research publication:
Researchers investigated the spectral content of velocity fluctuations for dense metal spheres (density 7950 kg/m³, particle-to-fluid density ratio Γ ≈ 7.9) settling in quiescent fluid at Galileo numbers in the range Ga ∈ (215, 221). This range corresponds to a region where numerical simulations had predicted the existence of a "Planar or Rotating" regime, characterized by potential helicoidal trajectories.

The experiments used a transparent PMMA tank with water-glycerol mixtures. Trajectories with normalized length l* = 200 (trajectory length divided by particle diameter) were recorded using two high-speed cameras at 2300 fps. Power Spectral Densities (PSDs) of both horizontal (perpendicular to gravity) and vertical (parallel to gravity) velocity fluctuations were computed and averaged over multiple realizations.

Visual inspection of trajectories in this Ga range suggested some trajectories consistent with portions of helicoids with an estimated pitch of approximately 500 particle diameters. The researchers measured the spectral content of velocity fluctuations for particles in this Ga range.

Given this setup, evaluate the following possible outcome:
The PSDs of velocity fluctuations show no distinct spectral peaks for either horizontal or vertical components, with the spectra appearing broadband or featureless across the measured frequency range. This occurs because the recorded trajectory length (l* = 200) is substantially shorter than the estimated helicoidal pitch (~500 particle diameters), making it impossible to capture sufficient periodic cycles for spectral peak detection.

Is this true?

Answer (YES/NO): NO